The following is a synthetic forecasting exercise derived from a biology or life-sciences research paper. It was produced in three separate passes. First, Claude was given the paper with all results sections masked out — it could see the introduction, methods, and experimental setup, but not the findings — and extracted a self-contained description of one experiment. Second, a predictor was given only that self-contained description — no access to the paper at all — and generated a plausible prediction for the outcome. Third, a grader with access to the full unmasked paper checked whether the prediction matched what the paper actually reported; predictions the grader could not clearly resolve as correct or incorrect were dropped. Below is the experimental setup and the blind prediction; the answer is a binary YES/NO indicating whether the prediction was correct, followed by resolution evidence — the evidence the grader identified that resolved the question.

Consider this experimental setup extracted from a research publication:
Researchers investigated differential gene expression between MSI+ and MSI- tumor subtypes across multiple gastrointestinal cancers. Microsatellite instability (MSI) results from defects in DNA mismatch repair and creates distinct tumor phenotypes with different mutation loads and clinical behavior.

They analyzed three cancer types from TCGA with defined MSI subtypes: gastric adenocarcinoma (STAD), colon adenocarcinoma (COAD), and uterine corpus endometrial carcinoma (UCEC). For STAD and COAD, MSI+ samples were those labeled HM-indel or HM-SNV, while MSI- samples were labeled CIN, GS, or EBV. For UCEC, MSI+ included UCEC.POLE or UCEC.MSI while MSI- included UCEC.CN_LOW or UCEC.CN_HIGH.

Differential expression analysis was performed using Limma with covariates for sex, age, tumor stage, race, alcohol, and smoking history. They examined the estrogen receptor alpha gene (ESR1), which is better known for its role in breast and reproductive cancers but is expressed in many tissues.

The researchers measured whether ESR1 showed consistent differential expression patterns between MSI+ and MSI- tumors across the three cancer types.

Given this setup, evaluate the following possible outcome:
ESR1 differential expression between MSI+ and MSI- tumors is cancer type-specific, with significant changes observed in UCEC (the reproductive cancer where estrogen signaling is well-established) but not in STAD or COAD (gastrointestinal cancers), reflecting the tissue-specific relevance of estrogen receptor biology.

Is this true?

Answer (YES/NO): NO